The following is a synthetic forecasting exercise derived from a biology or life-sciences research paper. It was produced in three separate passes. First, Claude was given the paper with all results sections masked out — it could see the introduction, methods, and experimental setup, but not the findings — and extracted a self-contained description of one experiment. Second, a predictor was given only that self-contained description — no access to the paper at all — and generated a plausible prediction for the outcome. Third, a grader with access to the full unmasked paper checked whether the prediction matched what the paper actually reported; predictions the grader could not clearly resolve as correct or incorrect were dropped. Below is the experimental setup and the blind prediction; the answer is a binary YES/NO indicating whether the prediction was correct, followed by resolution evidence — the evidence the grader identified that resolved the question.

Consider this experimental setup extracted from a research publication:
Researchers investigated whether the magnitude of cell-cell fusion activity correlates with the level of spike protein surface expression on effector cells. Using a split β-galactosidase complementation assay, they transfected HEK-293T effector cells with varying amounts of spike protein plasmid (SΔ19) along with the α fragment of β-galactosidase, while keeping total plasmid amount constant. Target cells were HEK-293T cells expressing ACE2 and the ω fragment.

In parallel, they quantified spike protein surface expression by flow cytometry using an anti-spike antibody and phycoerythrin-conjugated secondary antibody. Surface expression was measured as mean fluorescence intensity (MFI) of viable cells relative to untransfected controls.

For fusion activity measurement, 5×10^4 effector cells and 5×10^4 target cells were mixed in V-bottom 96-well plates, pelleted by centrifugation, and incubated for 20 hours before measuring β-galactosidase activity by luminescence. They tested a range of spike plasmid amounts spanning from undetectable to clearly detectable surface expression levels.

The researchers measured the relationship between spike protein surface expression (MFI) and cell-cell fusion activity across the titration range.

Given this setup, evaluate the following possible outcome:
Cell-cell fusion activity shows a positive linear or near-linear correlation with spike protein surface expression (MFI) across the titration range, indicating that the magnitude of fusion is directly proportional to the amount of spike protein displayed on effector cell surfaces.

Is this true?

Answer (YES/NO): NO